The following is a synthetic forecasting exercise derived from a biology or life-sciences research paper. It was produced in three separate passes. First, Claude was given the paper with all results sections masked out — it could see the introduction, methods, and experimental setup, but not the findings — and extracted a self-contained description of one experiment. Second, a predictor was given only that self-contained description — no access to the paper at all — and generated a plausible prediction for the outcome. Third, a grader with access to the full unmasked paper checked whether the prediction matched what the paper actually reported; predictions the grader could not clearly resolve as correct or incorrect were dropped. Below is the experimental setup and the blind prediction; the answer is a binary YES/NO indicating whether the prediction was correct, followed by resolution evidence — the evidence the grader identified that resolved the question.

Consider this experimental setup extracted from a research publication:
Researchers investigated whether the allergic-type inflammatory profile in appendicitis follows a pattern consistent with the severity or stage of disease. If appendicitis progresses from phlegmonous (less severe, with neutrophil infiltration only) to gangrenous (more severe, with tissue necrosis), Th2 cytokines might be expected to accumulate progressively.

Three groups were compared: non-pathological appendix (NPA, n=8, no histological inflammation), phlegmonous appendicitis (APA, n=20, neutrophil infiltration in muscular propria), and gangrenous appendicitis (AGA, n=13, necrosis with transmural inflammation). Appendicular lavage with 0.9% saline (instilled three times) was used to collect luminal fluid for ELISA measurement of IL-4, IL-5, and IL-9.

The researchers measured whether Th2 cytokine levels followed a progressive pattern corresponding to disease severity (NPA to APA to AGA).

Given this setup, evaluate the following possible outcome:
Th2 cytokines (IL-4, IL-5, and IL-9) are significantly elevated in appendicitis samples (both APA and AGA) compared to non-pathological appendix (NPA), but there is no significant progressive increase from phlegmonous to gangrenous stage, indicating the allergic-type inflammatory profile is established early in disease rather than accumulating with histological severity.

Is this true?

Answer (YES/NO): NO